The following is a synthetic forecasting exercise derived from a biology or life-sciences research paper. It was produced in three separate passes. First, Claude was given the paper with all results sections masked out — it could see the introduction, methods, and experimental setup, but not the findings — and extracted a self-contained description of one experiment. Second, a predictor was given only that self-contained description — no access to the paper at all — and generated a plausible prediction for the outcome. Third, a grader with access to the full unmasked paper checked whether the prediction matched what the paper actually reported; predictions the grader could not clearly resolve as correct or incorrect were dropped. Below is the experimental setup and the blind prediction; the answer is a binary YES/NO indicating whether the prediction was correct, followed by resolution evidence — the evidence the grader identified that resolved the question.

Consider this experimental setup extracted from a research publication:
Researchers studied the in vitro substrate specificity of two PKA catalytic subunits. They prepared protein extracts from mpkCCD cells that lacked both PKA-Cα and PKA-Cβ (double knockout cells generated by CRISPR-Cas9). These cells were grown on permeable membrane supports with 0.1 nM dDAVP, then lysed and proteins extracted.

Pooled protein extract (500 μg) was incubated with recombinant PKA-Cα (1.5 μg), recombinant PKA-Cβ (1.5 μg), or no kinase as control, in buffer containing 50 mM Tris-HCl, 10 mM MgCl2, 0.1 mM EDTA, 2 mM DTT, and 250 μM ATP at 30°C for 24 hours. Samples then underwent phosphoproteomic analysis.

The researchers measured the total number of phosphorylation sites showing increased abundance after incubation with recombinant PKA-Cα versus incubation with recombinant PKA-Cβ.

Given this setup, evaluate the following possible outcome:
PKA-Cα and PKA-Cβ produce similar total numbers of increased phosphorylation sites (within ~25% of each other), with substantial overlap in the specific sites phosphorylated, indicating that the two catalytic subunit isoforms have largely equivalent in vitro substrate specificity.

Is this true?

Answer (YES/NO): YES